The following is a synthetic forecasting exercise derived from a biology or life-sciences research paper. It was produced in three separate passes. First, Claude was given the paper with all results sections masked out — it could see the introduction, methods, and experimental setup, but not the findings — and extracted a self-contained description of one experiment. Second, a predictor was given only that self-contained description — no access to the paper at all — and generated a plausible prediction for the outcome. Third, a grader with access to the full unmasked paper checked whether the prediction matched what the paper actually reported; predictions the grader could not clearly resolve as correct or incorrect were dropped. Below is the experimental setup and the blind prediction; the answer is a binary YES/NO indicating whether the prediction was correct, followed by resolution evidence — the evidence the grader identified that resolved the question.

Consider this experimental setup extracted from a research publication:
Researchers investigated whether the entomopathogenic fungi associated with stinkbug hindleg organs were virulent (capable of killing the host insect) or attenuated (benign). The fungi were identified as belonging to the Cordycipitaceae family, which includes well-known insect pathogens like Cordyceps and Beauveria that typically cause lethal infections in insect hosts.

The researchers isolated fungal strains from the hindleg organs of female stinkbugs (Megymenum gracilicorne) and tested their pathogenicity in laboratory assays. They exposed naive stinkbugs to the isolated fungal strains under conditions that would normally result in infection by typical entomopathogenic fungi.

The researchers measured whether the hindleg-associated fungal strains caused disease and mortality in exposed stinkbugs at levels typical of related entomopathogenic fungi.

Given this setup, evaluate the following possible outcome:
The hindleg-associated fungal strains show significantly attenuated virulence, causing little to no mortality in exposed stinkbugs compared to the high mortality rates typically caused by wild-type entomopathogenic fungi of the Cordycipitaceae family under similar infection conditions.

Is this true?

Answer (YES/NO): YES